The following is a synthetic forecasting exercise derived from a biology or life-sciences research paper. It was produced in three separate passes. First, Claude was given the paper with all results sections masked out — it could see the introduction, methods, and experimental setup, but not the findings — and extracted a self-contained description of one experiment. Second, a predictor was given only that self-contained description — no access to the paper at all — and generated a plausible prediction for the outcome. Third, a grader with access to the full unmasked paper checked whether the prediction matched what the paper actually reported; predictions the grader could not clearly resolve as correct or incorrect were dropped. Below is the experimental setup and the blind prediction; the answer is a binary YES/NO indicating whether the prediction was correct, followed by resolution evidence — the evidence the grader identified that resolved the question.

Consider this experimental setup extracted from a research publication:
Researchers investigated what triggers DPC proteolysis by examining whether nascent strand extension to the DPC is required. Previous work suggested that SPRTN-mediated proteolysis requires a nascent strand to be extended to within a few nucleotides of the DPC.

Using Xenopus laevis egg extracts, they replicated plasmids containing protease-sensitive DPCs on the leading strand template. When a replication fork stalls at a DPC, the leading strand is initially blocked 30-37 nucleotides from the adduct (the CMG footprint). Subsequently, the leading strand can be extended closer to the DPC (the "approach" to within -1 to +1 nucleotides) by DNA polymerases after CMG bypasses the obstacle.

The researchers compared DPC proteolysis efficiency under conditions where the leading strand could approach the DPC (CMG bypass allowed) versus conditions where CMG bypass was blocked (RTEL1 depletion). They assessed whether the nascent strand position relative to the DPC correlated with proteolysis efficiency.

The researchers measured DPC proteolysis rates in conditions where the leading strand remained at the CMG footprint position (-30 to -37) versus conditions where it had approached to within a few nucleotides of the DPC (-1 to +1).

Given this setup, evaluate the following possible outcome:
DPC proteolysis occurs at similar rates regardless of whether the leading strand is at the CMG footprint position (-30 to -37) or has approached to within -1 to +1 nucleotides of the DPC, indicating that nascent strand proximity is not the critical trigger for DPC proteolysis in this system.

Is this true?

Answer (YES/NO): NO